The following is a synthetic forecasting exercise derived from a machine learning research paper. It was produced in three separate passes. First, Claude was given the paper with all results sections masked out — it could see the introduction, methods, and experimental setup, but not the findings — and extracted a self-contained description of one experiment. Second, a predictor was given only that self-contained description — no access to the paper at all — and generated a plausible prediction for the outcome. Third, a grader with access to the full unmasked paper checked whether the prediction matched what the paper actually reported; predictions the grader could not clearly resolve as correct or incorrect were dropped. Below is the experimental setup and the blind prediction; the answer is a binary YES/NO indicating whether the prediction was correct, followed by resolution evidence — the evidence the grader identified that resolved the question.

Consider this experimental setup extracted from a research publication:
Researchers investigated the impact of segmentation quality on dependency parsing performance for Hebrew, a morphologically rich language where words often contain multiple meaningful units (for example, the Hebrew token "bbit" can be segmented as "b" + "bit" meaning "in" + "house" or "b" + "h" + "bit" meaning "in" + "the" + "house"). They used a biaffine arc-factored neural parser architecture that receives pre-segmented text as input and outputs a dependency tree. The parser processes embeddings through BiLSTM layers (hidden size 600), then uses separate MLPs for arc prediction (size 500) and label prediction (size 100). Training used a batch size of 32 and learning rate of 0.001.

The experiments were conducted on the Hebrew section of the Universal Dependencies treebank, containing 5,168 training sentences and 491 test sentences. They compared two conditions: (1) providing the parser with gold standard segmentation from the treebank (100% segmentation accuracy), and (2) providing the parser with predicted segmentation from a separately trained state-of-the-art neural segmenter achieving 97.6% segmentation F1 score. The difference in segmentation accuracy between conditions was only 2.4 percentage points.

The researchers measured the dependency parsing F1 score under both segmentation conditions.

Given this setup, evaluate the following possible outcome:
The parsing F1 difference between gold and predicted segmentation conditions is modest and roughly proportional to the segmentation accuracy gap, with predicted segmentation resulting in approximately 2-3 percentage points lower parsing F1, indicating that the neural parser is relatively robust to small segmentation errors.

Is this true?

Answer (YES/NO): NO